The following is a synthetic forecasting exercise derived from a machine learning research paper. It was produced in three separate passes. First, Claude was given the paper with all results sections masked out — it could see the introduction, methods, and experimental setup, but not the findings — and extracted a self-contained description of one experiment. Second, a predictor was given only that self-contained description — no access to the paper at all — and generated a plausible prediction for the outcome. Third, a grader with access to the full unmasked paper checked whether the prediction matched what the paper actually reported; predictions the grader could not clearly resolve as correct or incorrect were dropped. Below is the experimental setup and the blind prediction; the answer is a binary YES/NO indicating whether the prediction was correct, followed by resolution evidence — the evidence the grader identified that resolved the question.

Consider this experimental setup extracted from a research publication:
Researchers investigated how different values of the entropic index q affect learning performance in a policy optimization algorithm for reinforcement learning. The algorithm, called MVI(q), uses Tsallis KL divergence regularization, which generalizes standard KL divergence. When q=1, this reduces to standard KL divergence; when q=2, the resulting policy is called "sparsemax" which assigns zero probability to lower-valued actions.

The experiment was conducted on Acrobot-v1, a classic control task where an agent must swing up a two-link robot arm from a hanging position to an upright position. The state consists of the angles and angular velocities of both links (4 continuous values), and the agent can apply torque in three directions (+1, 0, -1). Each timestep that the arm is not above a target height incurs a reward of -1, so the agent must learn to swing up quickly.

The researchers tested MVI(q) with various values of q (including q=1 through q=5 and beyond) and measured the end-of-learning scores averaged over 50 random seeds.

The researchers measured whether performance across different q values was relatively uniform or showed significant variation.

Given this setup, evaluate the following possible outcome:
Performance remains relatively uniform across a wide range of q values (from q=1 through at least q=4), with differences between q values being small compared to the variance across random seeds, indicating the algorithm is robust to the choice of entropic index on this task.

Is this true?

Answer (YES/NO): NO